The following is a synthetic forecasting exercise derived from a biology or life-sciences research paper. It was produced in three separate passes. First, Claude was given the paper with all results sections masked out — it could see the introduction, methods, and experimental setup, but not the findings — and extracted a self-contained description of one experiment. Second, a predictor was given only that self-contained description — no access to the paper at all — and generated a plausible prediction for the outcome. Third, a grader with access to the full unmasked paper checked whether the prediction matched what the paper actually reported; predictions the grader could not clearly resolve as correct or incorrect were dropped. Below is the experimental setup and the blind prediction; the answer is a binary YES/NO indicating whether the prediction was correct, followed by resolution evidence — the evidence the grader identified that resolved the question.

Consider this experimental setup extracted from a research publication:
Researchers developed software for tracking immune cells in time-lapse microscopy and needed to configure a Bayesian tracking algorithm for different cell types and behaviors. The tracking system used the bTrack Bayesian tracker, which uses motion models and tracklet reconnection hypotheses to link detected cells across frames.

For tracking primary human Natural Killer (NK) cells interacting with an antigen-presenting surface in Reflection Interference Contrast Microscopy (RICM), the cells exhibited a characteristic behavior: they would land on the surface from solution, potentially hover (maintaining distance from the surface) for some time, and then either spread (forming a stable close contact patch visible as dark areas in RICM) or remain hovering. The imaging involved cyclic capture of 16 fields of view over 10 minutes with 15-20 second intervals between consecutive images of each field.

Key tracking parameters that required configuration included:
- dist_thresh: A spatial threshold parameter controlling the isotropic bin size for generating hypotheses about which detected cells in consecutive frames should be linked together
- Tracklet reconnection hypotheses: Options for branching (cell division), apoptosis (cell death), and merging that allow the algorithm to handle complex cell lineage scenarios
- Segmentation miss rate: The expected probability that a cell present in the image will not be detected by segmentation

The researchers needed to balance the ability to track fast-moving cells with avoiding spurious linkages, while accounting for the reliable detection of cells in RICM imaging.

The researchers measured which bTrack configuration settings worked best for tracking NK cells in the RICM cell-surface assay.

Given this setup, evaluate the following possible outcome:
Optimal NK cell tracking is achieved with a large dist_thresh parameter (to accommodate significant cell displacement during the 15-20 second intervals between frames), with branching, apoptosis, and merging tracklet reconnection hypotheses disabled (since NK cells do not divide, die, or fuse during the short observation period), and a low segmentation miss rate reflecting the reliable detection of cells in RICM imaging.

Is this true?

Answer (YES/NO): YES